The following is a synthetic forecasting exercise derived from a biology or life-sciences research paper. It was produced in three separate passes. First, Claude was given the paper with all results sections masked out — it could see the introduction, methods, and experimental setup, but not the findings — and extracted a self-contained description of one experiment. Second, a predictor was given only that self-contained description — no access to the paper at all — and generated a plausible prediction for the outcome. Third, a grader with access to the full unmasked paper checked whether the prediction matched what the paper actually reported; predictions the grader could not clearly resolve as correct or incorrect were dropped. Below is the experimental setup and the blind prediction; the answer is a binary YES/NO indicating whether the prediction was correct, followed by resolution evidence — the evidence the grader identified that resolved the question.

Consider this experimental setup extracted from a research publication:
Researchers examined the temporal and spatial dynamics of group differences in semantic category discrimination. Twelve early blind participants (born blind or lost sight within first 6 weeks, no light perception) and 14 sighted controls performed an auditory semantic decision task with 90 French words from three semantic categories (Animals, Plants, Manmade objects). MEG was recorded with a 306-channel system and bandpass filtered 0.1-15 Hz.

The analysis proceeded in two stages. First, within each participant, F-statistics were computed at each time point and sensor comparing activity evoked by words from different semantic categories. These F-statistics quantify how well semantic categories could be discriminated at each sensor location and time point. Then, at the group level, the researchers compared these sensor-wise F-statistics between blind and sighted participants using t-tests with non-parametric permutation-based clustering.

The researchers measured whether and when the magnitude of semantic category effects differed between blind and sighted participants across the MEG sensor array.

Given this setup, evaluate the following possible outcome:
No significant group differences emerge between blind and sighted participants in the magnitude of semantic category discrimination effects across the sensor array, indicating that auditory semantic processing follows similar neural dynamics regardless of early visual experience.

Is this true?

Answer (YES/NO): NO